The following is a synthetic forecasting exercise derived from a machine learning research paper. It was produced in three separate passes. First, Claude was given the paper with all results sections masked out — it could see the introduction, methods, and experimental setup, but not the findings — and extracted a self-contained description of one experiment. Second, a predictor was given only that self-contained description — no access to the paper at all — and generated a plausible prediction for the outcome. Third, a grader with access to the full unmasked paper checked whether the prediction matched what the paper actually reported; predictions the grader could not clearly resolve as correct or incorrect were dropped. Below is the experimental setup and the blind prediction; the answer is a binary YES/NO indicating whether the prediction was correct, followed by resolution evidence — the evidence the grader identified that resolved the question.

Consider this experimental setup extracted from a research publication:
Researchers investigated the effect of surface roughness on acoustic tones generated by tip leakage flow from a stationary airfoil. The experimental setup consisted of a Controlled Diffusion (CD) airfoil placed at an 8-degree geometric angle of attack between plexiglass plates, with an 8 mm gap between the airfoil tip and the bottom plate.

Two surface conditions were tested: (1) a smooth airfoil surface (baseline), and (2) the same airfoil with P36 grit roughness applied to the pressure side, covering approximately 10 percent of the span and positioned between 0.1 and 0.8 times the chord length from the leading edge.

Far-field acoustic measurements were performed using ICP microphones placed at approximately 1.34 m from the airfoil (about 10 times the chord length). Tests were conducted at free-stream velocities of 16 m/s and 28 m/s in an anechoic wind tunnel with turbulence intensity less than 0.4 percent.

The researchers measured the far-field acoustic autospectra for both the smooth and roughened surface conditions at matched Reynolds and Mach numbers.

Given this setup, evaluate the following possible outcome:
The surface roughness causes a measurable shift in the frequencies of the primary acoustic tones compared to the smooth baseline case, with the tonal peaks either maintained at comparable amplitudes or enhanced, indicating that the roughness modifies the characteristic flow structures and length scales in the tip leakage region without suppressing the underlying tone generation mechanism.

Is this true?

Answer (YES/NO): NO